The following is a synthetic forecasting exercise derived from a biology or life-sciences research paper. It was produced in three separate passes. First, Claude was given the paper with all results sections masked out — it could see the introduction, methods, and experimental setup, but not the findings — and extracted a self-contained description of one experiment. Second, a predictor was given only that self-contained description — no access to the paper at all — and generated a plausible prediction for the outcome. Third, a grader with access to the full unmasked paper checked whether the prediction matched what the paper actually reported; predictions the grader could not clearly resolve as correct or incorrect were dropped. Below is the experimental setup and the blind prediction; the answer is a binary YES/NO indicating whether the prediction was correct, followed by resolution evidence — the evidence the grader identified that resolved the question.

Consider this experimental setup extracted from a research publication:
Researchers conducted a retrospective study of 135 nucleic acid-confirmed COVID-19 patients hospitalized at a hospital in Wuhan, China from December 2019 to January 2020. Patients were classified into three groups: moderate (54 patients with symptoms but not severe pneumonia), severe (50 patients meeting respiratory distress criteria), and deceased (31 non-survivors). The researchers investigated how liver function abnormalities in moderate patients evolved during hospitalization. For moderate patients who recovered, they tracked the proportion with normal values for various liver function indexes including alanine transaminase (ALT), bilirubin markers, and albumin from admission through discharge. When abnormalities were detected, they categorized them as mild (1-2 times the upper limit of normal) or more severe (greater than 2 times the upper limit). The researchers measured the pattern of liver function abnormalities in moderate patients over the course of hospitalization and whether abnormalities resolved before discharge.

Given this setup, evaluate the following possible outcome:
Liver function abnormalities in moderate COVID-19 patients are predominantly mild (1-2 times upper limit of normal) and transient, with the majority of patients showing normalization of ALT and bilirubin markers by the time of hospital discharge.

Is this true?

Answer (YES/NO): YES